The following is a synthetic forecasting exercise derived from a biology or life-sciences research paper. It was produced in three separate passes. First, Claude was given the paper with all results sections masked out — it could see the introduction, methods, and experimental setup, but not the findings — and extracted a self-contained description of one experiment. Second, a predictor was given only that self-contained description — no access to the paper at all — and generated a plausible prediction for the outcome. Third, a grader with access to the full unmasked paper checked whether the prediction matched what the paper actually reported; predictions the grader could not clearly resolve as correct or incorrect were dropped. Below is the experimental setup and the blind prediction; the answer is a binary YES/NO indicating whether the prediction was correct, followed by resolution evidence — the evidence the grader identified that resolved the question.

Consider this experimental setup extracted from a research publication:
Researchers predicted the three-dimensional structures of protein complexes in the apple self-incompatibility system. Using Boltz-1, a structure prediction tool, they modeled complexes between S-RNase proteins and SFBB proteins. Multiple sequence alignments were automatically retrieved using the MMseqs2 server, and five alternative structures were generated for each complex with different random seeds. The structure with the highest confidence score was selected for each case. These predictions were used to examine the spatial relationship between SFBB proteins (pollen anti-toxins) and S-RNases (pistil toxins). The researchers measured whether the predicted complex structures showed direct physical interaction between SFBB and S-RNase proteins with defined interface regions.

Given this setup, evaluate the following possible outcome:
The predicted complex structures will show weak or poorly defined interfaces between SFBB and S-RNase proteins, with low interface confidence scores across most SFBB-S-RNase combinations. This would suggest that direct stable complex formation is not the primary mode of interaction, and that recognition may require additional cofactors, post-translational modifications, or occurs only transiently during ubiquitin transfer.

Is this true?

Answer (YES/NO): NO